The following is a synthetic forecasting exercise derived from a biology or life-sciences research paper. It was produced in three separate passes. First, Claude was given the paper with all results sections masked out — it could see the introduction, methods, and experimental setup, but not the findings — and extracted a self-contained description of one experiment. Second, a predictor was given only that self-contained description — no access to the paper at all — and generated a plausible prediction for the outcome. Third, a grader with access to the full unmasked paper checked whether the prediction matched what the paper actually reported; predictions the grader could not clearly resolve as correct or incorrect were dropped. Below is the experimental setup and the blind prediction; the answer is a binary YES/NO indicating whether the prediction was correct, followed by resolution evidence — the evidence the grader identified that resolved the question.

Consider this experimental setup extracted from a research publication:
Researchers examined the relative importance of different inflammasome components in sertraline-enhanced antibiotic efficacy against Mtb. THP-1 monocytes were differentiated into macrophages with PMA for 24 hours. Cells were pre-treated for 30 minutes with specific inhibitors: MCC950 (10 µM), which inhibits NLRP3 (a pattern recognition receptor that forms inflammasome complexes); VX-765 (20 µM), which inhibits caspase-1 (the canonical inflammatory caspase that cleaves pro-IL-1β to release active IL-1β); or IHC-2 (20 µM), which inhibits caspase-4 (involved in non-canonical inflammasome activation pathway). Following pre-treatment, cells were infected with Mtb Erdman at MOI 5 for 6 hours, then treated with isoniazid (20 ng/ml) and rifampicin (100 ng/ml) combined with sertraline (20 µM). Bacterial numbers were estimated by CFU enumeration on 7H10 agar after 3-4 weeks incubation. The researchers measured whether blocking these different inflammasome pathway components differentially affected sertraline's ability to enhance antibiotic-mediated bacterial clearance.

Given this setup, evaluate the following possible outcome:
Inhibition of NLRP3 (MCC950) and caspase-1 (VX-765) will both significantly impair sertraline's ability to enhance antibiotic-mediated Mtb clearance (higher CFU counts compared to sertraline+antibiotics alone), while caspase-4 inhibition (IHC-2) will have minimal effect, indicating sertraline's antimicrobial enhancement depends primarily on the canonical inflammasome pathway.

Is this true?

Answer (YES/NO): NO